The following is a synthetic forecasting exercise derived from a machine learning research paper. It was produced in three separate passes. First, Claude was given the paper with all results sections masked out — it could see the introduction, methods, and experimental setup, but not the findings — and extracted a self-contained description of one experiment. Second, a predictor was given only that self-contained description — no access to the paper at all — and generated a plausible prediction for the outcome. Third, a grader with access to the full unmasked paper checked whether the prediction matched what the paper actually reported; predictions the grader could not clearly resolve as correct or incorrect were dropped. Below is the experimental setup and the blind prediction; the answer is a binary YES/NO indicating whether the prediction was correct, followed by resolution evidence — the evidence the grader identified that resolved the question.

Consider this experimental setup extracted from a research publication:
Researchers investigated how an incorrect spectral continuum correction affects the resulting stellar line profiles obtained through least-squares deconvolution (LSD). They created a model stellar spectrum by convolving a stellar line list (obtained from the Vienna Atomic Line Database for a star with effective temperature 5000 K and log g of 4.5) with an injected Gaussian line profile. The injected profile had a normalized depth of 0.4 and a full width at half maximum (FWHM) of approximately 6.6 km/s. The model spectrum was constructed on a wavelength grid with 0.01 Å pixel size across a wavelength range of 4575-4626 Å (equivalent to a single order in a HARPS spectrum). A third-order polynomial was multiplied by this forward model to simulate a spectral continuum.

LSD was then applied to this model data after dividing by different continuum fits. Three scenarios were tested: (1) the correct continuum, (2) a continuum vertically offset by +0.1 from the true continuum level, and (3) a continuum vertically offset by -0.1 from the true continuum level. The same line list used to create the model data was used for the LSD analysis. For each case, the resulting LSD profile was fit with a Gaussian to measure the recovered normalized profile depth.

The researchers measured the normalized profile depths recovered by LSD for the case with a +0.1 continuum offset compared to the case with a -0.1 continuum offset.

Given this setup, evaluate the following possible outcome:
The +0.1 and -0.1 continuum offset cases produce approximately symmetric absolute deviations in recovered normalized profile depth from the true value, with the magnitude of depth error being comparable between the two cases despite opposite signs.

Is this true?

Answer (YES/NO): YES